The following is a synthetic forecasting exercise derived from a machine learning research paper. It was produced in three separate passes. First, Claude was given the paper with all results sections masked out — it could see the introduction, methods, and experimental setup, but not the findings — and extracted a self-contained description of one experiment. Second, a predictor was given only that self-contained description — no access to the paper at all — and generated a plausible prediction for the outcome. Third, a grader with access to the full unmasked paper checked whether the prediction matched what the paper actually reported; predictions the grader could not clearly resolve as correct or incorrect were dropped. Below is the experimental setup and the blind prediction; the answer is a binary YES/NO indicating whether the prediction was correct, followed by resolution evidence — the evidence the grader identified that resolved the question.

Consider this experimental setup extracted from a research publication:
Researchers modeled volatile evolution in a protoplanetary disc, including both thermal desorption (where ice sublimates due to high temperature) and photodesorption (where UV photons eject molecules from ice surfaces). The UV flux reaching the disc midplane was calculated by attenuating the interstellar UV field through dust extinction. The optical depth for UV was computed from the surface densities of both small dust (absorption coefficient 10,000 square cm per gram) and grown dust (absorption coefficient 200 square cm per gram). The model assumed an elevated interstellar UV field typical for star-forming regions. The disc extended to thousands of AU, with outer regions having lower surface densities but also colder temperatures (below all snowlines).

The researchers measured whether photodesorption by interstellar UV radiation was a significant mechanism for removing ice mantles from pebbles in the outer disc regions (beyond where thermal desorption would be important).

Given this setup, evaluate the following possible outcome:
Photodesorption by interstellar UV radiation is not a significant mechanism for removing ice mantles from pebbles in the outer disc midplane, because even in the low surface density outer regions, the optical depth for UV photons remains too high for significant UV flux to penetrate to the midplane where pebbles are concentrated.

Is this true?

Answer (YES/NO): YES